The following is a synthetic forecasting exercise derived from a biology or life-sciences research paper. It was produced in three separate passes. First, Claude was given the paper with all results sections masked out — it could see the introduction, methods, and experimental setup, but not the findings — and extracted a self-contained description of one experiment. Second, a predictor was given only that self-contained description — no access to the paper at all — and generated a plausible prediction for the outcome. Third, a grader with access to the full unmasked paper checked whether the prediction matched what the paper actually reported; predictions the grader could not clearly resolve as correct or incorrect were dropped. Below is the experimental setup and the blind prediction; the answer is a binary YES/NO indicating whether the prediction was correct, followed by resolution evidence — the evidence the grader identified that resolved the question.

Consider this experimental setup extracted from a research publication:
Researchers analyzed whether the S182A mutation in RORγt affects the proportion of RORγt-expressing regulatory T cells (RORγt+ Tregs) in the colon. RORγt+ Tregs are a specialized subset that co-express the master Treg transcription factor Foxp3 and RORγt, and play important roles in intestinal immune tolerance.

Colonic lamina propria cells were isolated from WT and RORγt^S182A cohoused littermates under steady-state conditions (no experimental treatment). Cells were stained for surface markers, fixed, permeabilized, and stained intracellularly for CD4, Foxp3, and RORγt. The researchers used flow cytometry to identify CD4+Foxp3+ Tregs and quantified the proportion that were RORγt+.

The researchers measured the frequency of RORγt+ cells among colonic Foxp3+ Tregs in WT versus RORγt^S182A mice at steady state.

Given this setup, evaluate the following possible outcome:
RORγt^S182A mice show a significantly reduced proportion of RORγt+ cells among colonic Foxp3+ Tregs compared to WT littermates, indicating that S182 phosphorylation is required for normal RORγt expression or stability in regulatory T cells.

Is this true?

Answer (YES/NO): NO